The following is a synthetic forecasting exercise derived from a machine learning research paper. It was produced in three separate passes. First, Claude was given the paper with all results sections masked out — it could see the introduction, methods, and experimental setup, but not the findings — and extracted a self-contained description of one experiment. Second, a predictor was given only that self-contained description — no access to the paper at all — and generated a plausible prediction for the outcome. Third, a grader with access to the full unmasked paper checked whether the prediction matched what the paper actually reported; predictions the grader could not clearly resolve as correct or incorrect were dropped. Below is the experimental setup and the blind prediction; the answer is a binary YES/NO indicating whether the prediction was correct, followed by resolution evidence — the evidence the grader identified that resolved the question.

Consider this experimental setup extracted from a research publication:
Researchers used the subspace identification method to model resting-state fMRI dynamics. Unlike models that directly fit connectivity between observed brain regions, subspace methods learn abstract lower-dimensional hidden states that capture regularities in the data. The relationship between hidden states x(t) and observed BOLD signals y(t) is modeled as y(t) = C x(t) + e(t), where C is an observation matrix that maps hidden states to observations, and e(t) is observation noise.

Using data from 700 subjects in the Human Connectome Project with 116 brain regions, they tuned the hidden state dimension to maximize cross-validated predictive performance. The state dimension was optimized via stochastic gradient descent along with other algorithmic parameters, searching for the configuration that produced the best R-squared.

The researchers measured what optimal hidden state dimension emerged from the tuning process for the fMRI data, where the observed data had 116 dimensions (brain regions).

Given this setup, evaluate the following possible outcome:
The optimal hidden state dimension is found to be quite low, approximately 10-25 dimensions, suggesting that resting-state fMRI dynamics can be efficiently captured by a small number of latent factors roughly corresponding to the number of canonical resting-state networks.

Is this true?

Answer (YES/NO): YES